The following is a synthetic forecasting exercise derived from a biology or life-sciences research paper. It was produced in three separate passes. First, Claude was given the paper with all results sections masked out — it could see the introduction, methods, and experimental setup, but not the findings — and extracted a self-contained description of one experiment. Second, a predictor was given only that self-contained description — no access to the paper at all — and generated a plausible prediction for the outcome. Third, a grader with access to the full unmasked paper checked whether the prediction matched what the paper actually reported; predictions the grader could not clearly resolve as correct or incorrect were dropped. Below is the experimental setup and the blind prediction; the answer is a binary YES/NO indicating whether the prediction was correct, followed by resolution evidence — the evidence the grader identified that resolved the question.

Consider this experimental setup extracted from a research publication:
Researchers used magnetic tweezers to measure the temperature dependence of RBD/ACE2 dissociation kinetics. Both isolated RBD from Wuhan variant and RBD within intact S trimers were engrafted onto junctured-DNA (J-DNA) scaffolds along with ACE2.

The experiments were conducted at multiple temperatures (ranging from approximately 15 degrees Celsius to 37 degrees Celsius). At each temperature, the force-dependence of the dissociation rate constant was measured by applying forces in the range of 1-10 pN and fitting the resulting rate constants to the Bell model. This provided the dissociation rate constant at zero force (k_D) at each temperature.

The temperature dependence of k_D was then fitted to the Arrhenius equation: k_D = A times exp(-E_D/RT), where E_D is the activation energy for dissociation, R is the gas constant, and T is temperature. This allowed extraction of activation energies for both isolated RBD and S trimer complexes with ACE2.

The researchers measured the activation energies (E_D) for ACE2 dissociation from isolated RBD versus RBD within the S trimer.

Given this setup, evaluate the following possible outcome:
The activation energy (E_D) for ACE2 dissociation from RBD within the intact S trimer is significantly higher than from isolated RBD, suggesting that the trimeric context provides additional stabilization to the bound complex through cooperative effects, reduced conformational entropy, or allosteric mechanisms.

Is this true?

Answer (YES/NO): NO